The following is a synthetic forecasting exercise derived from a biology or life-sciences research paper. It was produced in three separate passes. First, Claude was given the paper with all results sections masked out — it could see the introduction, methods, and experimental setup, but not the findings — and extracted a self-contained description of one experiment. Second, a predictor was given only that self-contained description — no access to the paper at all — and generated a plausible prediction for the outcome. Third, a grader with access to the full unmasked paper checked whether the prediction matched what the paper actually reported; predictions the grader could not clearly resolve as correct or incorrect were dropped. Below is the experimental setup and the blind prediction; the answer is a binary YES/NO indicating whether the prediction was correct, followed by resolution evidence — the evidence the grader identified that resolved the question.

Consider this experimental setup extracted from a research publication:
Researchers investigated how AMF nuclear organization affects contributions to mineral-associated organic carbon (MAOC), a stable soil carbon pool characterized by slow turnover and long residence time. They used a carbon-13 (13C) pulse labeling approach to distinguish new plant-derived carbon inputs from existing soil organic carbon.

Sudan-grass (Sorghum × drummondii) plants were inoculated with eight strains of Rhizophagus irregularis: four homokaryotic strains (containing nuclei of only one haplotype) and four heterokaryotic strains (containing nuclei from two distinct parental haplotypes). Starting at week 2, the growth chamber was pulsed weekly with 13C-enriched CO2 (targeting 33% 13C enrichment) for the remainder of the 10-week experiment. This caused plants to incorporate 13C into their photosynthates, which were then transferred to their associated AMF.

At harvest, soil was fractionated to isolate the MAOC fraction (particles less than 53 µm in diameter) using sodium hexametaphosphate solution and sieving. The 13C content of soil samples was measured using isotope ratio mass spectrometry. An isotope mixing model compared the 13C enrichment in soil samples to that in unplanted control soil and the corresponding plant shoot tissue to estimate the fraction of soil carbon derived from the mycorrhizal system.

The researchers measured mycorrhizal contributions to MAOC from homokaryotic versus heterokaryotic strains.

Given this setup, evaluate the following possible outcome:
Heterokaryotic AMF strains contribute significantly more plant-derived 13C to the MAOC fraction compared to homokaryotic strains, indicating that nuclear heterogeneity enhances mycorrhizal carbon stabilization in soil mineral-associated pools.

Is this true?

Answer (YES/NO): NO